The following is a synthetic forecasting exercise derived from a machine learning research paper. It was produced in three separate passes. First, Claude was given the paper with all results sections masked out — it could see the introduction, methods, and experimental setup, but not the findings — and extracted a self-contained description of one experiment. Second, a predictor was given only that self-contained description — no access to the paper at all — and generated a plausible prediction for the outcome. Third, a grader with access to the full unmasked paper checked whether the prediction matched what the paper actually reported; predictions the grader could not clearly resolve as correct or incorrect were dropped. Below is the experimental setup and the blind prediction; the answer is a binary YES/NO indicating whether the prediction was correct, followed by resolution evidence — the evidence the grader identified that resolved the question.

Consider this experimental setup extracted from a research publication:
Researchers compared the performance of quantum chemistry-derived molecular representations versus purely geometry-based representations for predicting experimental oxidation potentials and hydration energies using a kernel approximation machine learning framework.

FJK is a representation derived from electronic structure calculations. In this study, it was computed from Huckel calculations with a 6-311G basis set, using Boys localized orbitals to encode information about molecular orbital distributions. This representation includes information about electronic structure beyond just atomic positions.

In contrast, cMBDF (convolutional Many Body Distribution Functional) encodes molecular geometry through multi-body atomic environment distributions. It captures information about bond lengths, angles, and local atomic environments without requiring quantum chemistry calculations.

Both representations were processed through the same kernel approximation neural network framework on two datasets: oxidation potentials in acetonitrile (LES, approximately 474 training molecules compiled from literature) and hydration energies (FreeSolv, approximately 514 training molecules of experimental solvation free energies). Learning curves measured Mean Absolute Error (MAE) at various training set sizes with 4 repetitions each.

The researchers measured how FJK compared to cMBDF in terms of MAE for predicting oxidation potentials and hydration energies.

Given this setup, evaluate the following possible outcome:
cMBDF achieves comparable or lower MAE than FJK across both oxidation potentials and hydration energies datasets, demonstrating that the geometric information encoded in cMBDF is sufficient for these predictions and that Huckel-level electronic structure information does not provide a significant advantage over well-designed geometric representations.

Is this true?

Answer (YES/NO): YES